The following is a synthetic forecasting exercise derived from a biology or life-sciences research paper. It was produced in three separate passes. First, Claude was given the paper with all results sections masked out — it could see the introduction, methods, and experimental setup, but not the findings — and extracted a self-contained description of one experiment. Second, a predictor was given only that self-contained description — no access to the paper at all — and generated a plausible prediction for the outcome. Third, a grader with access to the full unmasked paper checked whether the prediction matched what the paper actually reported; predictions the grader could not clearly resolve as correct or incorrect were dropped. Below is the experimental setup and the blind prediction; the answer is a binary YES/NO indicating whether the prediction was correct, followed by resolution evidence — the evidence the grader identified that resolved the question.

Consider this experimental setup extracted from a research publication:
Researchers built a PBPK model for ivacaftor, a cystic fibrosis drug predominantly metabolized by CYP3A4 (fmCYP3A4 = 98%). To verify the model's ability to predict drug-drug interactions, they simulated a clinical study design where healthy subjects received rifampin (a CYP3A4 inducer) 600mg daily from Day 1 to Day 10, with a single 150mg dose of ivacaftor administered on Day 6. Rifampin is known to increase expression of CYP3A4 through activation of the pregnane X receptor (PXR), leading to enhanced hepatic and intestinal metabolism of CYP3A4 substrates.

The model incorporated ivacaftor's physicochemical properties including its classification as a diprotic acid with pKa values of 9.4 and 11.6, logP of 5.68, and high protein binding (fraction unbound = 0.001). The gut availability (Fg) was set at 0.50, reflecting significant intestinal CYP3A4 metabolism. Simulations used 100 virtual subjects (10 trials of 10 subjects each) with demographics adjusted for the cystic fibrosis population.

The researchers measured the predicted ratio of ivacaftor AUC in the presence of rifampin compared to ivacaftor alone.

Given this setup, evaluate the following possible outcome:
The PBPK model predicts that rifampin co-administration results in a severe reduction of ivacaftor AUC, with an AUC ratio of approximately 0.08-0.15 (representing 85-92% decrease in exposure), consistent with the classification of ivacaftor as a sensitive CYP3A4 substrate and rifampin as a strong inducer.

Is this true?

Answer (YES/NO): YES